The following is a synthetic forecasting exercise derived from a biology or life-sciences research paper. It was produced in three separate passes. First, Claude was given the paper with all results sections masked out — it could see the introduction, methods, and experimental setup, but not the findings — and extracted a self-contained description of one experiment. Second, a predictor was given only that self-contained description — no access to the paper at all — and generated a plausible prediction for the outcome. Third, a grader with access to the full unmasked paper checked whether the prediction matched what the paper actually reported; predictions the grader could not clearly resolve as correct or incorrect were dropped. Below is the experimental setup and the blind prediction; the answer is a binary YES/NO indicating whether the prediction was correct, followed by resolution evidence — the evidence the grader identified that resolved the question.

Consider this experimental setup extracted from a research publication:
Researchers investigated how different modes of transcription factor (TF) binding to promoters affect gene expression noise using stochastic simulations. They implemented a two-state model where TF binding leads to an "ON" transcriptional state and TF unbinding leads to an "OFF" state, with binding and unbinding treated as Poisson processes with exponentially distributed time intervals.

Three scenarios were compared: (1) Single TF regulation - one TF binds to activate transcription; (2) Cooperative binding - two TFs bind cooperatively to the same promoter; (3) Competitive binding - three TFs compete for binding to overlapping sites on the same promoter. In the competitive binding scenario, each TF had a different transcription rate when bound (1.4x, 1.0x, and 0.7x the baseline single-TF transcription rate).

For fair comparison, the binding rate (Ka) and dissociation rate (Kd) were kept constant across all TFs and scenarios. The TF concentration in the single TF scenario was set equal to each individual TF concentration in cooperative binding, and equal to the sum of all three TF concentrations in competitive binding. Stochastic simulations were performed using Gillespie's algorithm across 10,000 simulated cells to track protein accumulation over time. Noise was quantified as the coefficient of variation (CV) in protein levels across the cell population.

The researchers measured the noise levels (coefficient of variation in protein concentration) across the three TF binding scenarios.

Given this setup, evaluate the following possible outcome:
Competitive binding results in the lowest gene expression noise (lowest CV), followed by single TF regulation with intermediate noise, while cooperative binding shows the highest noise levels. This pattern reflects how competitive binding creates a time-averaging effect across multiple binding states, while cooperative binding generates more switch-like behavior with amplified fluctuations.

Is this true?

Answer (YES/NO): NO